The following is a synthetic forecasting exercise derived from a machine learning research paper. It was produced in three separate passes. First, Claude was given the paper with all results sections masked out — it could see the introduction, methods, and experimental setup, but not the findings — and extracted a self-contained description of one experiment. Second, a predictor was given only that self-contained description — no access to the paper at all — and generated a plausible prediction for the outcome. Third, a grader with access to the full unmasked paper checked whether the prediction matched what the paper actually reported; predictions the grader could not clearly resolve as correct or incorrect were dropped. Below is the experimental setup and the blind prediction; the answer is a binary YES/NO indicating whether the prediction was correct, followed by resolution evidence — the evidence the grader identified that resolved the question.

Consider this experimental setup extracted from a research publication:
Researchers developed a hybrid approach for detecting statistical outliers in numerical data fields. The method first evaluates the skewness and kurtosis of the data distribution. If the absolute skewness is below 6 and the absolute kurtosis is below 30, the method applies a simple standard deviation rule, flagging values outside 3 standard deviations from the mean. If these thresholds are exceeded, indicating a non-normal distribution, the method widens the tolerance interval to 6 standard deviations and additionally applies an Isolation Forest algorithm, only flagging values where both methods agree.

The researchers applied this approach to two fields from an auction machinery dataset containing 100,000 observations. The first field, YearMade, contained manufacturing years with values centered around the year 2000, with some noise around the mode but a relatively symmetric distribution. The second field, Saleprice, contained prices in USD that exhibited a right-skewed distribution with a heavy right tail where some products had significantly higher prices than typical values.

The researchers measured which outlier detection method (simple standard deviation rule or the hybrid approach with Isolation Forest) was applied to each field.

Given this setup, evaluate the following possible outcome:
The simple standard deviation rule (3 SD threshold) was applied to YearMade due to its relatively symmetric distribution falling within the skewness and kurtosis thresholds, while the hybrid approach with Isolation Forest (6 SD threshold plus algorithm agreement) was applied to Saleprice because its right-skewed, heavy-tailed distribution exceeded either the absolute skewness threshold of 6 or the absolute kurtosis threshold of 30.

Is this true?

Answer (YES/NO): YES